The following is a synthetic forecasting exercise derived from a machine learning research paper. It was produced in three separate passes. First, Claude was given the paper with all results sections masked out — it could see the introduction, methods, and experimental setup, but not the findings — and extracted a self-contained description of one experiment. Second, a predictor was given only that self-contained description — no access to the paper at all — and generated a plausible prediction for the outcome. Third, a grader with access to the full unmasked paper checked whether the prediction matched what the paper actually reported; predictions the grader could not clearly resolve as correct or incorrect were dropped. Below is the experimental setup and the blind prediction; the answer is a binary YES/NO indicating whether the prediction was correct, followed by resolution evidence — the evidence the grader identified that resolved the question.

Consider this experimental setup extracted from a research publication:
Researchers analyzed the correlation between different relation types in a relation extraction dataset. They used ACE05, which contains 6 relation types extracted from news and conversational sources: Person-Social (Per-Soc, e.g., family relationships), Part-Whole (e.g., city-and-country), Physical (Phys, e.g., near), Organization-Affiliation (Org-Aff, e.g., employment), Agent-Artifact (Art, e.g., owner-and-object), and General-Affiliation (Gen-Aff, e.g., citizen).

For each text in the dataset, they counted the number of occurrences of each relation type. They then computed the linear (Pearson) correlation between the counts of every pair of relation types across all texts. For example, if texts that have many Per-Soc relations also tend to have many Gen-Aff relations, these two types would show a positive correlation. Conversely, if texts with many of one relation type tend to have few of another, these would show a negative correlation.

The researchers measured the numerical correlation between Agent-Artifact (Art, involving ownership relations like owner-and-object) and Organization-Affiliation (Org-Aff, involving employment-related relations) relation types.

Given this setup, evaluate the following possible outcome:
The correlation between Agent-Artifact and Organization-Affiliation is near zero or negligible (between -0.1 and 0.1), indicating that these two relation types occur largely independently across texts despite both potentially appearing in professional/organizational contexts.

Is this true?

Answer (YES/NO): NO